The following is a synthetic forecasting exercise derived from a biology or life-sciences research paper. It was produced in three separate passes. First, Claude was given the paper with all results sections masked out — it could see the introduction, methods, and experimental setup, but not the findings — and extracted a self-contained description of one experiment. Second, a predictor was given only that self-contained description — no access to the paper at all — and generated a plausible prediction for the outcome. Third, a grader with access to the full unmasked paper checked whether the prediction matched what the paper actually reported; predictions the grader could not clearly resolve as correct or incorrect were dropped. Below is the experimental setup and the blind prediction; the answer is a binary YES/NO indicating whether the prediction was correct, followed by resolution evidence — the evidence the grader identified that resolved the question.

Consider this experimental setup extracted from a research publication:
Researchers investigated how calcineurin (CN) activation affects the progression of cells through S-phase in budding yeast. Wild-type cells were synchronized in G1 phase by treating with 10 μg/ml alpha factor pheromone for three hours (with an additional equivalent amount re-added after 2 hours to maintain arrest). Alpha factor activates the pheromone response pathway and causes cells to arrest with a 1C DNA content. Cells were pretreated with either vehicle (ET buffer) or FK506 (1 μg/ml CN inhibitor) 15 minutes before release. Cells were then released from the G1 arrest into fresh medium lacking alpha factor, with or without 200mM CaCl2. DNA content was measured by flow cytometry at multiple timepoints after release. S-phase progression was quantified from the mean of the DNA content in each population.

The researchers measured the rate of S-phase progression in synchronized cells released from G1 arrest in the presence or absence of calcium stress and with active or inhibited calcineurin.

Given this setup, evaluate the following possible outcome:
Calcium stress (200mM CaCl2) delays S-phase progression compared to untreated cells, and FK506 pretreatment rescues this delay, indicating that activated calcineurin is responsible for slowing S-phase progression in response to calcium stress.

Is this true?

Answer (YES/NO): YES